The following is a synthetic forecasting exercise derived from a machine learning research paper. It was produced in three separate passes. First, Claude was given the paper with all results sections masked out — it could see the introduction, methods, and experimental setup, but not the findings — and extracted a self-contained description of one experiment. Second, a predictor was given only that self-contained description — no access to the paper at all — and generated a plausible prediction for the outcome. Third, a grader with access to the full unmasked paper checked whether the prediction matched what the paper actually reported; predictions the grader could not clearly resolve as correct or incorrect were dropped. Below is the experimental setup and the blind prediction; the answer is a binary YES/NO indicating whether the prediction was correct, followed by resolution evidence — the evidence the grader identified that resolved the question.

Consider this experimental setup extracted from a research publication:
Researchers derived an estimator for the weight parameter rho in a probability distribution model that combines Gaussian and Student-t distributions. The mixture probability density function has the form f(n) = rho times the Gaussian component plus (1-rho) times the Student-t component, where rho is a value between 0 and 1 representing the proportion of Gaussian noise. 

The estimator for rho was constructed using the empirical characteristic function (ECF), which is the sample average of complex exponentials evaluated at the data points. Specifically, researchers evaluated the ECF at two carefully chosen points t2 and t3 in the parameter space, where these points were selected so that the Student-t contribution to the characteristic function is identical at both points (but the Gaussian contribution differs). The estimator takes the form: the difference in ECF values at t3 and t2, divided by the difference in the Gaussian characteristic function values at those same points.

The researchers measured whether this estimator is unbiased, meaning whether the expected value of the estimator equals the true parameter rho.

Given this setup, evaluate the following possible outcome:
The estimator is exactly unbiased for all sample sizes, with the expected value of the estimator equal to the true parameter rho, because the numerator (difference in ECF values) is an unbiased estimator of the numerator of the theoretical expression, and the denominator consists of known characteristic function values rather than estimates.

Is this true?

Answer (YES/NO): YES